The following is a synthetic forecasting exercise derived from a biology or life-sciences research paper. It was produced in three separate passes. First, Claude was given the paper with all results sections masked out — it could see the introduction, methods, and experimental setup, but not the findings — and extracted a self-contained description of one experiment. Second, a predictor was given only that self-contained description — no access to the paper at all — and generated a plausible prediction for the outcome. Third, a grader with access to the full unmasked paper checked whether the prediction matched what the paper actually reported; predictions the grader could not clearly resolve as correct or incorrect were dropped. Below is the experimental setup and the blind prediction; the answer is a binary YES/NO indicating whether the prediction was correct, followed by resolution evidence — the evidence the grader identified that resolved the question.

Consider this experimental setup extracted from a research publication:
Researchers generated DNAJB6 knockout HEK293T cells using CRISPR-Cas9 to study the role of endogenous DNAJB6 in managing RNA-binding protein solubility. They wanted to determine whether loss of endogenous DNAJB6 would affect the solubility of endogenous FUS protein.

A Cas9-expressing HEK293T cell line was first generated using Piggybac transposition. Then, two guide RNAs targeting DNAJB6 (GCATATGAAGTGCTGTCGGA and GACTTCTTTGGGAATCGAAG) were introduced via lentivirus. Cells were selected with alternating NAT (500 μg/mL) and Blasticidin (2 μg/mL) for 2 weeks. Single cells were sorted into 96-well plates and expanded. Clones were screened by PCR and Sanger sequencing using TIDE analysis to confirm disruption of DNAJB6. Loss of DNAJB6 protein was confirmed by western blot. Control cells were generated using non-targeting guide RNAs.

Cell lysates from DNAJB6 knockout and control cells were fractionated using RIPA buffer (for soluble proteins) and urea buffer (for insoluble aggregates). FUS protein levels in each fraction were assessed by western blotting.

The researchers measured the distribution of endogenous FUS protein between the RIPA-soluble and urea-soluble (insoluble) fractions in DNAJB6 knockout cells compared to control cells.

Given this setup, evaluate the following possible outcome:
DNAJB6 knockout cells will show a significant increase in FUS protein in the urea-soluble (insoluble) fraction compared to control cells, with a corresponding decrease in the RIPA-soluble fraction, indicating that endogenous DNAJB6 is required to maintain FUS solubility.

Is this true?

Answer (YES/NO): NO